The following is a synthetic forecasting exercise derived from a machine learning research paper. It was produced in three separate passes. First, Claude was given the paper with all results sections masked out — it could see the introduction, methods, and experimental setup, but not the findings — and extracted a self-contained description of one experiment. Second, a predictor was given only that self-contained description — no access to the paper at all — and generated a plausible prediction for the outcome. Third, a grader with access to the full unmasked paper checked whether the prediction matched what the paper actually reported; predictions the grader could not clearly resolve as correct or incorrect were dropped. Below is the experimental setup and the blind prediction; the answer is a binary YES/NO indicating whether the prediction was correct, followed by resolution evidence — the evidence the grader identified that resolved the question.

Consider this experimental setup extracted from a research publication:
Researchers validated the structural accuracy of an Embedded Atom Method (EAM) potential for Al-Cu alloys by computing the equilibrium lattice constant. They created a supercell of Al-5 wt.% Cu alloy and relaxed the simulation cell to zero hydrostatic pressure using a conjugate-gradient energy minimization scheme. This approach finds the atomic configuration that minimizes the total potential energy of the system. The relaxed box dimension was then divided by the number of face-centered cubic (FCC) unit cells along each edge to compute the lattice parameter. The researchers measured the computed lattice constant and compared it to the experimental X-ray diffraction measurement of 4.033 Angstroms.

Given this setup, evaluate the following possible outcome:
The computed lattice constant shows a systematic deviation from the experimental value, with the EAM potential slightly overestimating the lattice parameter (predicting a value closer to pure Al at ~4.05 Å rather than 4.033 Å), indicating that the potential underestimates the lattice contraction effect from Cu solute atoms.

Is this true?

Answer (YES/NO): NO